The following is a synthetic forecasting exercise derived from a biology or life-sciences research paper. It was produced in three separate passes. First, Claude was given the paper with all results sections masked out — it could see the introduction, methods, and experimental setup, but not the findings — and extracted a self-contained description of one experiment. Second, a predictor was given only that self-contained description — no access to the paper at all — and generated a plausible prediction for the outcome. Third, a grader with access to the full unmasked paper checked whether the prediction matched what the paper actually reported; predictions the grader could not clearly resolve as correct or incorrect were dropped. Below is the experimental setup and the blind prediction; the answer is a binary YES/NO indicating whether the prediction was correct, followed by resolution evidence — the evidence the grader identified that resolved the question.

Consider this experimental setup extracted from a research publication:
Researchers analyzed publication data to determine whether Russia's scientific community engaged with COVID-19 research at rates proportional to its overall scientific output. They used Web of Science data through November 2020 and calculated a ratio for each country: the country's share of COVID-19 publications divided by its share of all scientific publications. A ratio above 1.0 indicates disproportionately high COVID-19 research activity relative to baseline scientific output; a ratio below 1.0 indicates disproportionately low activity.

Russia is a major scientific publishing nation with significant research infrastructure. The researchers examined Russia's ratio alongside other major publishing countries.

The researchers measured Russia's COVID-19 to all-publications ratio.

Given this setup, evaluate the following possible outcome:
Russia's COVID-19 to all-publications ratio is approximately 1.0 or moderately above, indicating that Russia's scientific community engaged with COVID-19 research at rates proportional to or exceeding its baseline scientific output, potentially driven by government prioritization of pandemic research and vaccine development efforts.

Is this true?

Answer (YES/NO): NO